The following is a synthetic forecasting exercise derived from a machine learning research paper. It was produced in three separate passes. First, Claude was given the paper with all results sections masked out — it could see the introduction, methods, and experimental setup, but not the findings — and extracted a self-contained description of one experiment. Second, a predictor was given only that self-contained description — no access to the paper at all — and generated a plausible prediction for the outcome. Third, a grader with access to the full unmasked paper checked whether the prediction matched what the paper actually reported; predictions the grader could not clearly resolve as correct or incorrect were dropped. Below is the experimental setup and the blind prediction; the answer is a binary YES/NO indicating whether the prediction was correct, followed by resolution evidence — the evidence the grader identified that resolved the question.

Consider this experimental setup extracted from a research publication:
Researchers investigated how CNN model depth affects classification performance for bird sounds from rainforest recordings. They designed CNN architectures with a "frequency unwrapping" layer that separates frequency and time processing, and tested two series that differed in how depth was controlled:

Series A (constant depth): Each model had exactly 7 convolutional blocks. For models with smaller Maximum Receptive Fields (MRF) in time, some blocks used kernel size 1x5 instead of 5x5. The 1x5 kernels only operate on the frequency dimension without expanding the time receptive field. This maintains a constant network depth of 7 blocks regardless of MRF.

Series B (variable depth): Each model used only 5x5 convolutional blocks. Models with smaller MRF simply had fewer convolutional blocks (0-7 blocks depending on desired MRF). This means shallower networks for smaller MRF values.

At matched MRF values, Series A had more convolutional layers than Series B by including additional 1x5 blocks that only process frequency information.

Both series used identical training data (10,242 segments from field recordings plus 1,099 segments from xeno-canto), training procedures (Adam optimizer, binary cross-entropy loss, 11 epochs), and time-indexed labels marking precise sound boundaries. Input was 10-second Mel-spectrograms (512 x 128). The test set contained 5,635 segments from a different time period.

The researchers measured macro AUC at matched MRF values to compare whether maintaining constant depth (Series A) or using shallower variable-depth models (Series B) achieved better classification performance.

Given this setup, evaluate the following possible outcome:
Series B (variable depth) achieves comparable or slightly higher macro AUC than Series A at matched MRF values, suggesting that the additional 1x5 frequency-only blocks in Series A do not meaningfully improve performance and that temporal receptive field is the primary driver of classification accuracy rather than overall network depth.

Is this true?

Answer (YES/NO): YES